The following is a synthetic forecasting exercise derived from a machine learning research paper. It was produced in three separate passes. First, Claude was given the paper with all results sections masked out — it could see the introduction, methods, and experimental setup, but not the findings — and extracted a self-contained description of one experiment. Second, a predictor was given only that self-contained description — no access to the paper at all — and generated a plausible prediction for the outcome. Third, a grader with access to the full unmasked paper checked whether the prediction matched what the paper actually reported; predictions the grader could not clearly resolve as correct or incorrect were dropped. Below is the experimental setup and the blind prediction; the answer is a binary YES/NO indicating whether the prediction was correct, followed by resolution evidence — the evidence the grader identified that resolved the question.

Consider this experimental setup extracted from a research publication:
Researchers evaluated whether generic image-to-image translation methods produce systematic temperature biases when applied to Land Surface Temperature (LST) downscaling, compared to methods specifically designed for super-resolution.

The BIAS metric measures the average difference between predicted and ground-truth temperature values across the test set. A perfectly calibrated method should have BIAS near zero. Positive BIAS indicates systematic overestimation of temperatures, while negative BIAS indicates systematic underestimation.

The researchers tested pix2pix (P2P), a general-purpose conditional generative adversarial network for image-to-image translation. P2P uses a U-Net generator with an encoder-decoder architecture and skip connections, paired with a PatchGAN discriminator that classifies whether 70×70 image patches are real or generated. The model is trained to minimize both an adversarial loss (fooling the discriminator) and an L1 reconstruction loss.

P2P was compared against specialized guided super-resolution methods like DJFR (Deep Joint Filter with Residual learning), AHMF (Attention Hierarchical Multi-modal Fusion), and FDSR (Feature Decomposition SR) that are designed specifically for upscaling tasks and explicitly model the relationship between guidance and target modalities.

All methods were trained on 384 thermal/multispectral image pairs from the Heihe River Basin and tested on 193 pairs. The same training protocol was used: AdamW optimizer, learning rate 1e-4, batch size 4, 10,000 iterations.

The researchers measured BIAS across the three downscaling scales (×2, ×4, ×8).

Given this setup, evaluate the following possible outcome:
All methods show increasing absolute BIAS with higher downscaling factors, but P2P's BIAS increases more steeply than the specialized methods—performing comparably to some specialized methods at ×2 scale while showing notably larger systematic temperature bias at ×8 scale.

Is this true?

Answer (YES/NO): NO